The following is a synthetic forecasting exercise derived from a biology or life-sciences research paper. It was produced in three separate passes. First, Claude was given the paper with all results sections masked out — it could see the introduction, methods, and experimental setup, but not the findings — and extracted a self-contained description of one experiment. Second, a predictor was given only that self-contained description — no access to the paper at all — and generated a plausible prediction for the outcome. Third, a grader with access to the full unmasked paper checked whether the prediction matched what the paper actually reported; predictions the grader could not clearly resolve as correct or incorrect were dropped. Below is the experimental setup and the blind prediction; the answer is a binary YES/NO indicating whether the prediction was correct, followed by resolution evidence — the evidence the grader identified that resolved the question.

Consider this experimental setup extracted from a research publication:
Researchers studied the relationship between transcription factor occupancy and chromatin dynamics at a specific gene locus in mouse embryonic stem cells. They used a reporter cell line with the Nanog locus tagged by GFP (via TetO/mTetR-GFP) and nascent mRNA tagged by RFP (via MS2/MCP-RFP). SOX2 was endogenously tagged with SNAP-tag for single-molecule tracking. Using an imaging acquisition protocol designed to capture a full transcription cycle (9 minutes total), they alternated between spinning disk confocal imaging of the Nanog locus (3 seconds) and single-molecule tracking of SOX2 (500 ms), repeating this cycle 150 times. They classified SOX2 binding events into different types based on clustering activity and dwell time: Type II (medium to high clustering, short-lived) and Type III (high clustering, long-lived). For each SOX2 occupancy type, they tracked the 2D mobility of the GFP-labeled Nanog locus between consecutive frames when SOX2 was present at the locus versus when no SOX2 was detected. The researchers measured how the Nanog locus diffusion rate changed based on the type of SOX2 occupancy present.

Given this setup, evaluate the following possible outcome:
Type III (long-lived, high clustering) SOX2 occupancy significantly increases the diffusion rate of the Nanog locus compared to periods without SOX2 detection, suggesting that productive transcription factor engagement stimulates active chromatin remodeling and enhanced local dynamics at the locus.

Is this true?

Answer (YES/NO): YES